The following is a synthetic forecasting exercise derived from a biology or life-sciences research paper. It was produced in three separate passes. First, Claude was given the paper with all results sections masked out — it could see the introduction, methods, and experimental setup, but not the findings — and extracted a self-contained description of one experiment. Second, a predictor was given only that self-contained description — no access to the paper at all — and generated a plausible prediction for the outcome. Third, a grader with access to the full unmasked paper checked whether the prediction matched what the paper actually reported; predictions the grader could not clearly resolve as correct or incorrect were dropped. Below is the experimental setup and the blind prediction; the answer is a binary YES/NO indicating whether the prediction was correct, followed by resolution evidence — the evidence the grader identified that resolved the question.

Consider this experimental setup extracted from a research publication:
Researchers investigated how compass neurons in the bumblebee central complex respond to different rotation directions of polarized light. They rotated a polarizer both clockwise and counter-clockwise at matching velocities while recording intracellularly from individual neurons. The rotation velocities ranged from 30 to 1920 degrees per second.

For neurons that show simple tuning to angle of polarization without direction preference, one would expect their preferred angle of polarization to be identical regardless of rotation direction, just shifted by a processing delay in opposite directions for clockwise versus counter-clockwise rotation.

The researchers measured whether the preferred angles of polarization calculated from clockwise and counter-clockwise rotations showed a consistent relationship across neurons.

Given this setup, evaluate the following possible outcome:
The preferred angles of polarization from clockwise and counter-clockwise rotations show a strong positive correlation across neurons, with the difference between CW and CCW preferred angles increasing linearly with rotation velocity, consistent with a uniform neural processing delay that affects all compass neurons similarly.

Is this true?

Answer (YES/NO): NO